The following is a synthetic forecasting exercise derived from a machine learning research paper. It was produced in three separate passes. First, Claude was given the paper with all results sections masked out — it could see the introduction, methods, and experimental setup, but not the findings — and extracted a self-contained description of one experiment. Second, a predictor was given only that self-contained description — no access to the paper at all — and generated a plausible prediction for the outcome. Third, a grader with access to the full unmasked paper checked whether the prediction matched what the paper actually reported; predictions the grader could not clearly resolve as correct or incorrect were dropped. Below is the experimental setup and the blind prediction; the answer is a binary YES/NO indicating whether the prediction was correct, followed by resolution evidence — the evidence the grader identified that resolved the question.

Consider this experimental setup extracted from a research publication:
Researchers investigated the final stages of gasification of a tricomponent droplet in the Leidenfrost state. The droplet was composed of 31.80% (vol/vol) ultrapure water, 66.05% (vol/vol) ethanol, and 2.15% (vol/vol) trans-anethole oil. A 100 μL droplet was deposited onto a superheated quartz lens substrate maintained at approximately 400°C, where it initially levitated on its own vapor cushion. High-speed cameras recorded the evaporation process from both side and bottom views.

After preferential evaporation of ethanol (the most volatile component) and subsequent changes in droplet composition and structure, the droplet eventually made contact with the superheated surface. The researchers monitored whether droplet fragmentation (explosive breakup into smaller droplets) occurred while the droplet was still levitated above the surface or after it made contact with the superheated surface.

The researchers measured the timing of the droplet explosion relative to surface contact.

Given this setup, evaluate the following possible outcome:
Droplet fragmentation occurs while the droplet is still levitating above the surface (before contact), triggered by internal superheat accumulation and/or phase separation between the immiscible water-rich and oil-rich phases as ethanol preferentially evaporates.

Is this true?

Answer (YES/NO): NO